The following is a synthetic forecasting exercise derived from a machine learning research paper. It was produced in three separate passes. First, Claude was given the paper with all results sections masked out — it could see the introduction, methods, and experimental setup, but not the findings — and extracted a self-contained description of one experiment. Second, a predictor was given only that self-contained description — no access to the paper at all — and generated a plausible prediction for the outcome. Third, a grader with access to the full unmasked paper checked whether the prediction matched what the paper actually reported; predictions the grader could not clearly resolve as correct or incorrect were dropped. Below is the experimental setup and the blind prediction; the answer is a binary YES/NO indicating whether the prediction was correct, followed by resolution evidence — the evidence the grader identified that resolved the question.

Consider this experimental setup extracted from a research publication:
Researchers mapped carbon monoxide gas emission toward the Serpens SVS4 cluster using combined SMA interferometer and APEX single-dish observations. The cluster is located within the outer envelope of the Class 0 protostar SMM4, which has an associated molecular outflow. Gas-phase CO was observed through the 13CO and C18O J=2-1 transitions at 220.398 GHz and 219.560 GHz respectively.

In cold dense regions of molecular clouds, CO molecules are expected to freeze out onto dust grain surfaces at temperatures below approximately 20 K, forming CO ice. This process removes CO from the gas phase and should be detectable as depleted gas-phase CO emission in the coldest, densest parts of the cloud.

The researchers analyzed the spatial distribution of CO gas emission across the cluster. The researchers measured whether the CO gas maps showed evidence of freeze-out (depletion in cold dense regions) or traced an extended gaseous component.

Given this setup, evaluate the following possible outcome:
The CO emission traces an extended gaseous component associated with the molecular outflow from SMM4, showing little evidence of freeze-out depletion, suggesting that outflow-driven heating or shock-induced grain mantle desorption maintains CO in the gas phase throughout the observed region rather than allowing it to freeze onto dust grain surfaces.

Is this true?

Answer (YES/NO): YES